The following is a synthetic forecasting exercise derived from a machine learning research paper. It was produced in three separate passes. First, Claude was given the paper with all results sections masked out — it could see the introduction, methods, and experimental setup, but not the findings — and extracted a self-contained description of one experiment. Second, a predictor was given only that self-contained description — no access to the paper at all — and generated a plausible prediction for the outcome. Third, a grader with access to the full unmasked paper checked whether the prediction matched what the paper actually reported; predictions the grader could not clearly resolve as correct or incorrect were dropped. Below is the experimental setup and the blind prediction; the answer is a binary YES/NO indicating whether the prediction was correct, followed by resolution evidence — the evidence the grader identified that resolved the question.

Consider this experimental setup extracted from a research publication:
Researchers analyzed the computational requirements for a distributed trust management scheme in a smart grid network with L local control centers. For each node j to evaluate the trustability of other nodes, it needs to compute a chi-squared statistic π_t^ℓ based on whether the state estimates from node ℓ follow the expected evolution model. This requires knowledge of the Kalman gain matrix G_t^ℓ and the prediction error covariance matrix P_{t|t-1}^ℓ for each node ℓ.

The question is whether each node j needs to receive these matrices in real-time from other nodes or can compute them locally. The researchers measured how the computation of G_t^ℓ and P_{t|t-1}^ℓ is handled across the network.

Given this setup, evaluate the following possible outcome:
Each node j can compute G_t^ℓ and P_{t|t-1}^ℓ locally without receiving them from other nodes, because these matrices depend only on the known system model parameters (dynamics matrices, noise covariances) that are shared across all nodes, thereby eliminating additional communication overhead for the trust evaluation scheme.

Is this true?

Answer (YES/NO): YES